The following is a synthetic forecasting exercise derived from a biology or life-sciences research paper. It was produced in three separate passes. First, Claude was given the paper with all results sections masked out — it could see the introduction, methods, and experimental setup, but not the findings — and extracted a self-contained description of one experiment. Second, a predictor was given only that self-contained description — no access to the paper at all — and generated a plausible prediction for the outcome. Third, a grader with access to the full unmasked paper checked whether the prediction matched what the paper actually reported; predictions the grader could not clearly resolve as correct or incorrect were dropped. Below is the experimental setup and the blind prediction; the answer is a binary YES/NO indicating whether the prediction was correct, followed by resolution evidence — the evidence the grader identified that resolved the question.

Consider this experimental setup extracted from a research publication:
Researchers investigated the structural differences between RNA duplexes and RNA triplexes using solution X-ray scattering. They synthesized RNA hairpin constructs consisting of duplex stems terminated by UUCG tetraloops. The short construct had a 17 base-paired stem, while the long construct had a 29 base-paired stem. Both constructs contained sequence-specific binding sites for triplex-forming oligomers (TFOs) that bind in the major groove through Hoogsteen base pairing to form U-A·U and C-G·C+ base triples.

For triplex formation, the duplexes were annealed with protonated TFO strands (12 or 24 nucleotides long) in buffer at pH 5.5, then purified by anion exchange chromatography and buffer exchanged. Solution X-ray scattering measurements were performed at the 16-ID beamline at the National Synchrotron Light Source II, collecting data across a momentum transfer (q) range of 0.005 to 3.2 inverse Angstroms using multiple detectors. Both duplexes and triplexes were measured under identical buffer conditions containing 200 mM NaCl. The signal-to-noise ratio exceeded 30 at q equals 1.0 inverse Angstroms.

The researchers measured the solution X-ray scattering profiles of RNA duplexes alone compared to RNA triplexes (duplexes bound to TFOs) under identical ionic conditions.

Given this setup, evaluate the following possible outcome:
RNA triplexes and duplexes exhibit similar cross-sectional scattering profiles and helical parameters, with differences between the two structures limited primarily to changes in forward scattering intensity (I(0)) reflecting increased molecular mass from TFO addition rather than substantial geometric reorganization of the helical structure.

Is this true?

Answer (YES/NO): NO